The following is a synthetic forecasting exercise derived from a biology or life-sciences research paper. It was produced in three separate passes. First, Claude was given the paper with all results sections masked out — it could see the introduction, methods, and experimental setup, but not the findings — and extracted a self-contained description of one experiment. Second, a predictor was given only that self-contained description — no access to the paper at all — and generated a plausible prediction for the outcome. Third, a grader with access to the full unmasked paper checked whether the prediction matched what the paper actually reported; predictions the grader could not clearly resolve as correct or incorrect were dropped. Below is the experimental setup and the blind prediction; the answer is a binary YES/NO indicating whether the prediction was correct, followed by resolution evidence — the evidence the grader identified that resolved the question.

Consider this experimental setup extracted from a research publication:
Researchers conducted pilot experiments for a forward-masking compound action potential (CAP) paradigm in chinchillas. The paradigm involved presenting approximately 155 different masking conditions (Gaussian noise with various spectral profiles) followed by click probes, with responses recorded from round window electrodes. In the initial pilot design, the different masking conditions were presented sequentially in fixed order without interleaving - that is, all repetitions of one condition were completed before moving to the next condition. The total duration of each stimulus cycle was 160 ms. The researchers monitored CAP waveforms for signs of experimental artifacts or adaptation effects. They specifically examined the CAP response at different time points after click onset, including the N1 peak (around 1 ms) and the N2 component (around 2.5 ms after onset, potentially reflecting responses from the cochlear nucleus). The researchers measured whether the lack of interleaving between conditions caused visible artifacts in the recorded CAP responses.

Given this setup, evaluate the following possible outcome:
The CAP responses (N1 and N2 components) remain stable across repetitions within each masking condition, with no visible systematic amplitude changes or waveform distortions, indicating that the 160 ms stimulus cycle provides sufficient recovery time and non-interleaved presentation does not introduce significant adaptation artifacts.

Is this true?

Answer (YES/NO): NO